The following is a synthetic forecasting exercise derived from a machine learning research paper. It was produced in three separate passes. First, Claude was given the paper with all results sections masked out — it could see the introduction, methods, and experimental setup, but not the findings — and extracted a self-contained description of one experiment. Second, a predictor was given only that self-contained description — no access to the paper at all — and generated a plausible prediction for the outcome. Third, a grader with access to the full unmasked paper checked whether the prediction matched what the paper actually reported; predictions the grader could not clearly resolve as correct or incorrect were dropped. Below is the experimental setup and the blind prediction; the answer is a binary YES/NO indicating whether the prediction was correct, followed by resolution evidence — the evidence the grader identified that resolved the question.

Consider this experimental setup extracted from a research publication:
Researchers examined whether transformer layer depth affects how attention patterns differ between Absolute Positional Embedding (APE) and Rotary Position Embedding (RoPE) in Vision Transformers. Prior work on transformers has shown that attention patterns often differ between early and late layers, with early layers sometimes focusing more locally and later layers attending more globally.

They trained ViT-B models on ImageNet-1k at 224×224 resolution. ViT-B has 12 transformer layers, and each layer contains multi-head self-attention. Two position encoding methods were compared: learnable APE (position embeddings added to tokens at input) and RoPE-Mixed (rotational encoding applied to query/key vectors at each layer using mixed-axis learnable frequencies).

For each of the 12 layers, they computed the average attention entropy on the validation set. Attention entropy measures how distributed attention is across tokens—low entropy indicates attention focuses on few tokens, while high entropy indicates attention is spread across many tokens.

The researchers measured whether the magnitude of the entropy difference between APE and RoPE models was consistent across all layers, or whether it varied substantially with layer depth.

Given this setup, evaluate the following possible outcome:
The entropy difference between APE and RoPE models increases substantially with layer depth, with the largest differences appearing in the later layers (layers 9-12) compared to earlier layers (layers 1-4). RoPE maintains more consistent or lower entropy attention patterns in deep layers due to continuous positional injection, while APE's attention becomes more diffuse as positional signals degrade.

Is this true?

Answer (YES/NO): NO